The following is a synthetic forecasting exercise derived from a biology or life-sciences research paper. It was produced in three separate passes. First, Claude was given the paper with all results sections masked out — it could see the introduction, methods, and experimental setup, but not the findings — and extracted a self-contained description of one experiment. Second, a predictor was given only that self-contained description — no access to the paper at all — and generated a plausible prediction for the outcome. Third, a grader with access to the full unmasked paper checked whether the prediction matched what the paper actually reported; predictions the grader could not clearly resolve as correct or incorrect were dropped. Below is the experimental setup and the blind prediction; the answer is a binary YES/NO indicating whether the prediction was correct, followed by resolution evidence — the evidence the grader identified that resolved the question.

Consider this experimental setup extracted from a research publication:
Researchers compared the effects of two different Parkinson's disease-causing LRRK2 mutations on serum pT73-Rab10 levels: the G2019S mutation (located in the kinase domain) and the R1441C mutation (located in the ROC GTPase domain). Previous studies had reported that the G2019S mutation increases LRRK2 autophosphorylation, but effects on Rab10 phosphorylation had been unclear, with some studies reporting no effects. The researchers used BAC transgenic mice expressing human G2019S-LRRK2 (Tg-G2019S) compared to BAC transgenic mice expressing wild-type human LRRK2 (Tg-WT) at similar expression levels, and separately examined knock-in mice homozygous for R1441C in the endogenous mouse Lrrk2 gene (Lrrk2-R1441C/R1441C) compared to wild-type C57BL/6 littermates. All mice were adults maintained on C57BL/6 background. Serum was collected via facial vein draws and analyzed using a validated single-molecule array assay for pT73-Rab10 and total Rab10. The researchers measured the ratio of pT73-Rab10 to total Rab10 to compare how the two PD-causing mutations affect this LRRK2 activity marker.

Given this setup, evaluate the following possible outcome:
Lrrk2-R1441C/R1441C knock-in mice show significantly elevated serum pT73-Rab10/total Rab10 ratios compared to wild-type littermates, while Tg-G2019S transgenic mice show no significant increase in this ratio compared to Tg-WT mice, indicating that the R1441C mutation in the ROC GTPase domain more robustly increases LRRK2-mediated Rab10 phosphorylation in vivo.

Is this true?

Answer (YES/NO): NO